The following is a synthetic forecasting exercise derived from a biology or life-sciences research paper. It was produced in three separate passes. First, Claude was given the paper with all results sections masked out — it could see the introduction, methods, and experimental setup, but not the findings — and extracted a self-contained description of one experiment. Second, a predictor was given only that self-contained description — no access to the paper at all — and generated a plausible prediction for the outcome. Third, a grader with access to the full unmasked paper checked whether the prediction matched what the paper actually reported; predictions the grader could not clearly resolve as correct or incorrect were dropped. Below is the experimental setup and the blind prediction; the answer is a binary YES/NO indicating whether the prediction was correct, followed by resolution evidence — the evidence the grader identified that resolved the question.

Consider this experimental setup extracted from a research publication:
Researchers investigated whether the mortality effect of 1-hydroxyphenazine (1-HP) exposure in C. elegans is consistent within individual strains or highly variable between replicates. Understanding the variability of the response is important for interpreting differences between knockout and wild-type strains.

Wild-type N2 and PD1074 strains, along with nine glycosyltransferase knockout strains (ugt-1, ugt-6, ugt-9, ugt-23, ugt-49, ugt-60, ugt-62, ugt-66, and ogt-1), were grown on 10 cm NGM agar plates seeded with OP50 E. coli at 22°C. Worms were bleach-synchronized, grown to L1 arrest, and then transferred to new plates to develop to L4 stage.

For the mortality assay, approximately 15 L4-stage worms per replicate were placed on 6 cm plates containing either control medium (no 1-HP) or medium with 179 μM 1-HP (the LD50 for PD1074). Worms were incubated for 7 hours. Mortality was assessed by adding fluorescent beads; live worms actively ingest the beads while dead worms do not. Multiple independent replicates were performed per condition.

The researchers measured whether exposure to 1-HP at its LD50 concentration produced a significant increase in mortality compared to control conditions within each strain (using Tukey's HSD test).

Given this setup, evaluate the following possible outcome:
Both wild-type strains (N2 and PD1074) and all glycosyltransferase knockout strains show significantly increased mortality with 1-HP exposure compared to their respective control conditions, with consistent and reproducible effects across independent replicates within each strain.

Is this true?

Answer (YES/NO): YES